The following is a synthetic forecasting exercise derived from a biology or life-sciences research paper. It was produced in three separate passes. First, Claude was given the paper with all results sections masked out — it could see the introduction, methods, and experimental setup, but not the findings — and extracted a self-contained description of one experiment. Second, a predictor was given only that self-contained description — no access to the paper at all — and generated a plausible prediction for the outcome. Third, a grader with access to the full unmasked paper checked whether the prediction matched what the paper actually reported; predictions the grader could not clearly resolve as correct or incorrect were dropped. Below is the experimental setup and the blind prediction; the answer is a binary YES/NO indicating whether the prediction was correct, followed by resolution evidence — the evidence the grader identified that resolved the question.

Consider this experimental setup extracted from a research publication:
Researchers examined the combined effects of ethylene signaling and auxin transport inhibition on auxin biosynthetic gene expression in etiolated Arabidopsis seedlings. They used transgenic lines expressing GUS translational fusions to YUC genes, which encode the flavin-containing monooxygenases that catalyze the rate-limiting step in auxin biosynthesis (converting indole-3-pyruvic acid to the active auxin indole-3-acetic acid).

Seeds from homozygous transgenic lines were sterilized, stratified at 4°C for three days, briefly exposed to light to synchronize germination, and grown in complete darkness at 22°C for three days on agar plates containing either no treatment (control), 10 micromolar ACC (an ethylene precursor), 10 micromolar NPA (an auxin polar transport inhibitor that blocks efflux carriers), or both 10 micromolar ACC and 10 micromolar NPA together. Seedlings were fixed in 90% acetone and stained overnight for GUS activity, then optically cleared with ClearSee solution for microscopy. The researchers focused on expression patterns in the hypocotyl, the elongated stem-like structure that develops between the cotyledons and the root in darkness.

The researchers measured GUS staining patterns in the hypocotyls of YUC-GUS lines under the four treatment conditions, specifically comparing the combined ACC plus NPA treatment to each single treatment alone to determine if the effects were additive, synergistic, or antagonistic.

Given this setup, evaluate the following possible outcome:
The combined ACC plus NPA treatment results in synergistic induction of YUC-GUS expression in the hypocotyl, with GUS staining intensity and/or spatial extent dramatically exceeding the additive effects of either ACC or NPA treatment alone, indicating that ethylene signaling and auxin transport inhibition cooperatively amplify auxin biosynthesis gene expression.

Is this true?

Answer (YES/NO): NO